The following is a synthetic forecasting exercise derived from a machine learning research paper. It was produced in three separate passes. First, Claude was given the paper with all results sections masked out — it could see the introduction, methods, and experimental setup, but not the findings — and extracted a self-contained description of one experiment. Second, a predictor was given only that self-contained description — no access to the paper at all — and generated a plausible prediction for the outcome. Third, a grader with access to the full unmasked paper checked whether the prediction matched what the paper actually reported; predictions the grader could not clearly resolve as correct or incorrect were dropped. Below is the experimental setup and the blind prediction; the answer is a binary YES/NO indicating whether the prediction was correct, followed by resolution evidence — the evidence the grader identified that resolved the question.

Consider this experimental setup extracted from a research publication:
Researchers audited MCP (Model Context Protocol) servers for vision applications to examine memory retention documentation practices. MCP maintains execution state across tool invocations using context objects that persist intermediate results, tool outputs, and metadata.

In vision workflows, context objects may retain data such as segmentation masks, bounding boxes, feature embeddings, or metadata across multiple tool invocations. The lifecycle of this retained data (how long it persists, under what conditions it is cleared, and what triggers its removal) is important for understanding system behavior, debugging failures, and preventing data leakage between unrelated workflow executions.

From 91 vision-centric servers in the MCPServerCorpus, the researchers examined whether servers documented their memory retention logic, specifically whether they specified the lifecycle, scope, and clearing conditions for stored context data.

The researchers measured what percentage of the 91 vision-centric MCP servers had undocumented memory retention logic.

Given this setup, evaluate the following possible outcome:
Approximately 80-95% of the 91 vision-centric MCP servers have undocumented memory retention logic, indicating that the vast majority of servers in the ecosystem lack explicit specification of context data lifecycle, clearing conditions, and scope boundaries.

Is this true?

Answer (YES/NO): NO